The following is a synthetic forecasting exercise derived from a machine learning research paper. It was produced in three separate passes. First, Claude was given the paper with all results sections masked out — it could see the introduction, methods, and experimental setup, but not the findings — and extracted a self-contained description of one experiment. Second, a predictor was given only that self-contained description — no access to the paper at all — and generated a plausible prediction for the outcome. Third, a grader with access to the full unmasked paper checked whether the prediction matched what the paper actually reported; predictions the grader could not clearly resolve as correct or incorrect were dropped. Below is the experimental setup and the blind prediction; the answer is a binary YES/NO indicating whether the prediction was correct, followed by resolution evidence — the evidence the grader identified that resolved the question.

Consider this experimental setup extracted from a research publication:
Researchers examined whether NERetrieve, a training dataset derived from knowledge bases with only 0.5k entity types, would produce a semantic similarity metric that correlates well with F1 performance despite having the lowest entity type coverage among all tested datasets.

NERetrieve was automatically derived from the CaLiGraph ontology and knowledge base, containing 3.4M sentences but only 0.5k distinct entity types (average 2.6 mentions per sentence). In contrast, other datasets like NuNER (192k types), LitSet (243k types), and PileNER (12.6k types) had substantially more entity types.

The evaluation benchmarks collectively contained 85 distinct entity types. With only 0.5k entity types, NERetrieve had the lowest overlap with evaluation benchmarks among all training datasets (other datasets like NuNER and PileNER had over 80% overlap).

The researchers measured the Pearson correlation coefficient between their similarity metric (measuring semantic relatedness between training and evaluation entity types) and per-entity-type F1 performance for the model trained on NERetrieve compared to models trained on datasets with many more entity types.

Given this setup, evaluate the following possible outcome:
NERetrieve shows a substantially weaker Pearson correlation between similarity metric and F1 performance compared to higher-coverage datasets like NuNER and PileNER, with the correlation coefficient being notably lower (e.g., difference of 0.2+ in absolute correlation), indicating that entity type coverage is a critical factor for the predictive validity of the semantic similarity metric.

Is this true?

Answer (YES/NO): NO